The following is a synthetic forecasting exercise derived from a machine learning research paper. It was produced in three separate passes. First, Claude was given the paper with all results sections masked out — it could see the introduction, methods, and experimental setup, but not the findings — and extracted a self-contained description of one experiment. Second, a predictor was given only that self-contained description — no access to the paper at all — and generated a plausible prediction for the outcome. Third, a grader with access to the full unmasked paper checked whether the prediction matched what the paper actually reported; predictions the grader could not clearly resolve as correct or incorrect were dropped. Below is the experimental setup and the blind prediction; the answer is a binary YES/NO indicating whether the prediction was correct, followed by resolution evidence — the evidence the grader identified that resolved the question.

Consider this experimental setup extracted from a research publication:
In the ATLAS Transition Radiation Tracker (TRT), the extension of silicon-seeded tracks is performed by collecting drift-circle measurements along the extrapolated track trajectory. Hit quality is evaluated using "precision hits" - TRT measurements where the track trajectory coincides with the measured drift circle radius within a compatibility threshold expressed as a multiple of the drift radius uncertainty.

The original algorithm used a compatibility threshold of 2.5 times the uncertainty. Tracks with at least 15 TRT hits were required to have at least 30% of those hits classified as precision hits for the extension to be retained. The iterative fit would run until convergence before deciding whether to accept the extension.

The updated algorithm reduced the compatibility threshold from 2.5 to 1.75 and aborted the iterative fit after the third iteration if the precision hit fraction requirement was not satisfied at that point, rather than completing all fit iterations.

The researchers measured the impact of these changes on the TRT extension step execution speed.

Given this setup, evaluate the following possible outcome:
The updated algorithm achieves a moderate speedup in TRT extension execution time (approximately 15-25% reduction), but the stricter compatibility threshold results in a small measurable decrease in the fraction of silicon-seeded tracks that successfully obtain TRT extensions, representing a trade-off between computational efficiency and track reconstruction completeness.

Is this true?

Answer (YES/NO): NO